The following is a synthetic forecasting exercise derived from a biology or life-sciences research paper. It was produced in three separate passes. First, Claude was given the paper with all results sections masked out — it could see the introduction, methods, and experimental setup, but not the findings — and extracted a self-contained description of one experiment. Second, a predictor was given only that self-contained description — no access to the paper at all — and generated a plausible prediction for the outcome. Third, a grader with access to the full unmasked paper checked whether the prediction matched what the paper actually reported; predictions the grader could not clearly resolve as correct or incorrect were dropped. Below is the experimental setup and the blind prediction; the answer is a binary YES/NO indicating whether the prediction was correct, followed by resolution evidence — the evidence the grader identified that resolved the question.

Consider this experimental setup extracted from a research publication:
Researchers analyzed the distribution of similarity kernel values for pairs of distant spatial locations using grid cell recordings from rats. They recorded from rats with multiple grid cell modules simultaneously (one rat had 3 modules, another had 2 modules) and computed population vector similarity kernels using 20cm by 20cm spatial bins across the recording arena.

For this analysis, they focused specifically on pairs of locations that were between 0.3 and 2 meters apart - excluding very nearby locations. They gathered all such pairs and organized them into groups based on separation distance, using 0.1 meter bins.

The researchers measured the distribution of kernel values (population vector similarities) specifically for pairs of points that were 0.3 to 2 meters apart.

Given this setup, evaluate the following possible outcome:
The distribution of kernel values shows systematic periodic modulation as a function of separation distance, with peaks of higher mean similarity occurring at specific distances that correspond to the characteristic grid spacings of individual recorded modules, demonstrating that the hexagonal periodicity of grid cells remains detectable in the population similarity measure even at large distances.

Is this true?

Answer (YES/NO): NO